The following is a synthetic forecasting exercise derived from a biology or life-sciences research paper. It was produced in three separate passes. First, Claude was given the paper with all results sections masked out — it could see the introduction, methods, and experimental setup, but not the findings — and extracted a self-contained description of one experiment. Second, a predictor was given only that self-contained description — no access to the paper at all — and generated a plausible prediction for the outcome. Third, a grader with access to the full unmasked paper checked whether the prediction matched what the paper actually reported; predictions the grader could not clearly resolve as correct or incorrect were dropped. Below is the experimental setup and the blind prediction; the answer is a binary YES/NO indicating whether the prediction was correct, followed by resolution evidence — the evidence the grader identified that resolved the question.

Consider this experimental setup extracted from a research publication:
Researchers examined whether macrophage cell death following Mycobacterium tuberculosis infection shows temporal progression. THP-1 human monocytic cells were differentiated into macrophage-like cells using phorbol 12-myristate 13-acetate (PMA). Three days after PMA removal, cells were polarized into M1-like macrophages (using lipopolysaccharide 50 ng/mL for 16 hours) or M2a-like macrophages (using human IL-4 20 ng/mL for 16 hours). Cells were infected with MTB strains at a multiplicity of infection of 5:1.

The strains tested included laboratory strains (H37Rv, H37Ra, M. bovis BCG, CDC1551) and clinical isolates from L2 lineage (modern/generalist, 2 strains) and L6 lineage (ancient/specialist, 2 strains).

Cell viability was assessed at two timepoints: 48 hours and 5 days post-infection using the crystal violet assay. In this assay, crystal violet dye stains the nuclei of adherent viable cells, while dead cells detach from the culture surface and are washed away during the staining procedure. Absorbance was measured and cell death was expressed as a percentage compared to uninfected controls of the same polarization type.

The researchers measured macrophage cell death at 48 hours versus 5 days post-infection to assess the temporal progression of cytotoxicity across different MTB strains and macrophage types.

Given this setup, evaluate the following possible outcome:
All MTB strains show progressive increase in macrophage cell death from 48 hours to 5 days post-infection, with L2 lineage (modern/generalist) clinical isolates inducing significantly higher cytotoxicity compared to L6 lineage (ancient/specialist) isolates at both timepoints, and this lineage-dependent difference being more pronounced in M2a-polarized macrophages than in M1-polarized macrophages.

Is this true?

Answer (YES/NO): NO